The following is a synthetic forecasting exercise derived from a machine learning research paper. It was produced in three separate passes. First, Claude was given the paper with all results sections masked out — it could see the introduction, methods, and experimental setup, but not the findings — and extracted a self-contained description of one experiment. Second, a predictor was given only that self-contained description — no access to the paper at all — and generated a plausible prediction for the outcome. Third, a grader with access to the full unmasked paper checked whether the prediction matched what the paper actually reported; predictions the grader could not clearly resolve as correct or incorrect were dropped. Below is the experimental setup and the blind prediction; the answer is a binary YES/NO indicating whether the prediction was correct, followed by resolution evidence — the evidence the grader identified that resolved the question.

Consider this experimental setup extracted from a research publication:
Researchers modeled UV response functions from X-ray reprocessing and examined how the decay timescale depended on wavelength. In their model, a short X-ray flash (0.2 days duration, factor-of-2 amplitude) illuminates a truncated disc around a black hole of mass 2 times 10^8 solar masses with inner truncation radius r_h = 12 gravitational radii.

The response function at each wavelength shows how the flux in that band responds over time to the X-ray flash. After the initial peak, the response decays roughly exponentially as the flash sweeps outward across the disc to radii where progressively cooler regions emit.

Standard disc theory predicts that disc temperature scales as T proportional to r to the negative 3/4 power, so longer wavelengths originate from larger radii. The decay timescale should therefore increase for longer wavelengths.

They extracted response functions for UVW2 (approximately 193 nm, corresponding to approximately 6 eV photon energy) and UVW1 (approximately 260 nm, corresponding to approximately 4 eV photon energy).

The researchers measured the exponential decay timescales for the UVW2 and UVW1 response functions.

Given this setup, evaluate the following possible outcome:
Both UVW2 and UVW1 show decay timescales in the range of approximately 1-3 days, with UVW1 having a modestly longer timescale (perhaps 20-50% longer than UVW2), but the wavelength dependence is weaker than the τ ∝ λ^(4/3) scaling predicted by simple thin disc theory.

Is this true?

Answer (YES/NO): NO